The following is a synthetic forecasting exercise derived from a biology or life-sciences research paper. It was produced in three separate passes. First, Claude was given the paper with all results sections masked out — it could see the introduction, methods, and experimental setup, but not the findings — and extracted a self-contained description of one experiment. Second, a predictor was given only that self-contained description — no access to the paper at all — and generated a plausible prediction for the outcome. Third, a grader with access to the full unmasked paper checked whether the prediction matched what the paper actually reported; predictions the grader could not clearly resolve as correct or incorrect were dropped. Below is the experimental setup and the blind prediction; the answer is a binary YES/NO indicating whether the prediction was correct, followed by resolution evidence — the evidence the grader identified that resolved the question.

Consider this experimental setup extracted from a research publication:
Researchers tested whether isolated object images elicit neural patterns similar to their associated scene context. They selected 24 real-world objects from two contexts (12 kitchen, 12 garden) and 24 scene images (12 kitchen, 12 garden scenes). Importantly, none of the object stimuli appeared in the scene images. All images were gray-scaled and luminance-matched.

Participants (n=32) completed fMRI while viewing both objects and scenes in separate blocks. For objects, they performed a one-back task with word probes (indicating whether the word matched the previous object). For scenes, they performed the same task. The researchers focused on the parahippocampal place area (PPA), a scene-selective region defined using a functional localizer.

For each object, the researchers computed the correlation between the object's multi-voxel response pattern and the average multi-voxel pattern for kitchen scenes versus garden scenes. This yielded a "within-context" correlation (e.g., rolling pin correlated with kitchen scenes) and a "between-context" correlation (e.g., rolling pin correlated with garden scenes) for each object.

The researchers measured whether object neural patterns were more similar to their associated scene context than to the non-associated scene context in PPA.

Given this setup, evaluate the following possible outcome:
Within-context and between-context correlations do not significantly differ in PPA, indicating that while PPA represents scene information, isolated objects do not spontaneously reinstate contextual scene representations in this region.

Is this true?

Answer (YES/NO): YES